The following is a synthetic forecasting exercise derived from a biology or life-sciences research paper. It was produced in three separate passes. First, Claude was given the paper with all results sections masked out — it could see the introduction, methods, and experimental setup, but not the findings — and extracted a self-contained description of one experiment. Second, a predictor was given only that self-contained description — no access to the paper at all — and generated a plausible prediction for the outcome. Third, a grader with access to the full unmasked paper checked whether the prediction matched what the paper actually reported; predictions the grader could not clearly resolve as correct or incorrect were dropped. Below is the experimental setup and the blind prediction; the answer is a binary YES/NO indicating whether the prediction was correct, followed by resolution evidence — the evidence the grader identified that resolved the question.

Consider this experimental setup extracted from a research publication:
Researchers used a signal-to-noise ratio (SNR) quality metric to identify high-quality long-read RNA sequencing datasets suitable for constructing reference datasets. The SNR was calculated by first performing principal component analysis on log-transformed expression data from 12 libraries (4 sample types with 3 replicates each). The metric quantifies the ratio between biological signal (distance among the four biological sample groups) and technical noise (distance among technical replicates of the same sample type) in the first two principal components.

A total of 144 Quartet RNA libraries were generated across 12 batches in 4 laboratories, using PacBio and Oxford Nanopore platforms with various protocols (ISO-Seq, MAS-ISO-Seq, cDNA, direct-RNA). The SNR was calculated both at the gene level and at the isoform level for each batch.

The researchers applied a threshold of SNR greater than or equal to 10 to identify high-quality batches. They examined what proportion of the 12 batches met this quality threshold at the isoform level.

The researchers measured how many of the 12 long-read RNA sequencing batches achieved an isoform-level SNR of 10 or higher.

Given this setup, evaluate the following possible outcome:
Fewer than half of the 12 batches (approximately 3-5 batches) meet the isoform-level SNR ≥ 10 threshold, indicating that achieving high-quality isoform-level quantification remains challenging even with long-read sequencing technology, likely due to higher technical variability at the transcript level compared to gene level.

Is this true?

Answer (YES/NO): NO